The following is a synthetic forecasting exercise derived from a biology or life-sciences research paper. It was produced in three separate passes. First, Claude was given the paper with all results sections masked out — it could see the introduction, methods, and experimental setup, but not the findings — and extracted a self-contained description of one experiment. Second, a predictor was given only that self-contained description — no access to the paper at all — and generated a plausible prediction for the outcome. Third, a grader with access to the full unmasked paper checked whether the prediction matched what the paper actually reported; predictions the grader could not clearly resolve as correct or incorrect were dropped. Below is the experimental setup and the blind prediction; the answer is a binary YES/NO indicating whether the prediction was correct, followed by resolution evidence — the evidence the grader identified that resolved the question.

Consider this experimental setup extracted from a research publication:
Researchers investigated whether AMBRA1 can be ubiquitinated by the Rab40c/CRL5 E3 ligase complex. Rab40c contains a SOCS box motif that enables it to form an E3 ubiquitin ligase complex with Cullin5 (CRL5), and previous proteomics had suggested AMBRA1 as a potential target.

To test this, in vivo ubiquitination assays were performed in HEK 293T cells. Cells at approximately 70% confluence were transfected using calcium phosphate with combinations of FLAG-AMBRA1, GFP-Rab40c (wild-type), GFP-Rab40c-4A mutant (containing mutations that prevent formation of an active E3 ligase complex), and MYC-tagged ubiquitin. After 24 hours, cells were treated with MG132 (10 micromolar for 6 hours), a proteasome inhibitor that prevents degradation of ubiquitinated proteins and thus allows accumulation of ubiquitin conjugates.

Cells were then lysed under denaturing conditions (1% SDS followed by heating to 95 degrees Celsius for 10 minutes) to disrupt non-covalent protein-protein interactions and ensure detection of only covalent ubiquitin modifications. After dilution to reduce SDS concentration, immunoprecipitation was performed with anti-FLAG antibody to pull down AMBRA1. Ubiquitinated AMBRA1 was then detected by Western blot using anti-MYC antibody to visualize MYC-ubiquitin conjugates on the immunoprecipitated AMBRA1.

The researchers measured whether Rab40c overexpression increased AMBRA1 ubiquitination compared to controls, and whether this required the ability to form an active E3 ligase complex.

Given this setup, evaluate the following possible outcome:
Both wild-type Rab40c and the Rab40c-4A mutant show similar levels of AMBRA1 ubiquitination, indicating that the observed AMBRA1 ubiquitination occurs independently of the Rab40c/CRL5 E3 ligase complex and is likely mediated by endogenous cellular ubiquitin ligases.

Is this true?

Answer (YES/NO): NO